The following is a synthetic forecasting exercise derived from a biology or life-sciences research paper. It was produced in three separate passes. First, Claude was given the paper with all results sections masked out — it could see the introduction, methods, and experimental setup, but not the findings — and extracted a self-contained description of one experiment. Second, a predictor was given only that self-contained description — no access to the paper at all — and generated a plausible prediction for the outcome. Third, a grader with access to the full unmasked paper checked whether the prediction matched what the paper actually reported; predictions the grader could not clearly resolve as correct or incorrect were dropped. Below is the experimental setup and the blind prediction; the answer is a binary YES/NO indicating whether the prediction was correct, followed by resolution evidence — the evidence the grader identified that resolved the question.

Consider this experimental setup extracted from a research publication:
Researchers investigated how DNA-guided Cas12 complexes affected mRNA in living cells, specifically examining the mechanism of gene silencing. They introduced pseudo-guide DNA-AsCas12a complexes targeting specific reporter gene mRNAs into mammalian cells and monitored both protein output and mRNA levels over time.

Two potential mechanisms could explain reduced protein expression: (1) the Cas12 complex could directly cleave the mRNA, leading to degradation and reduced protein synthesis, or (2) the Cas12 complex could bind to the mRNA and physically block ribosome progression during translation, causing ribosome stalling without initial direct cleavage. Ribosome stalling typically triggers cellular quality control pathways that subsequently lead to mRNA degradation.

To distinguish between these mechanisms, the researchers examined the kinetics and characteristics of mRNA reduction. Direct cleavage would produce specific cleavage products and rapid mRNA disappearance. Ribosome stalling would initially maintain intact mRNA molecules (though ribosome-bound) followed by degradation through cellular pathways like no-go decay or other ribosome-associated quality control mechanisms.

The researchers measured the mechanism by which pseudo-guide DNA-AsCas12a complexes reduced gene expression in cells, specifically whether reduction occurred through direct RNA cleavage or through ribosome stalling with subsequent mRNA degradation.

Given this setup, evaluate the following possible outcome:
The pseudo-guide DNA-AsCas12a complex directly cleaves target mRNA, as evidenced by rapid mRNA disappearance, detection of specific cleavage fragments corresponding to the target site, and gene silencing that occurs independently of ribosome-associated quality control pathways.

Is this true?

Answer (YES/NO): NO